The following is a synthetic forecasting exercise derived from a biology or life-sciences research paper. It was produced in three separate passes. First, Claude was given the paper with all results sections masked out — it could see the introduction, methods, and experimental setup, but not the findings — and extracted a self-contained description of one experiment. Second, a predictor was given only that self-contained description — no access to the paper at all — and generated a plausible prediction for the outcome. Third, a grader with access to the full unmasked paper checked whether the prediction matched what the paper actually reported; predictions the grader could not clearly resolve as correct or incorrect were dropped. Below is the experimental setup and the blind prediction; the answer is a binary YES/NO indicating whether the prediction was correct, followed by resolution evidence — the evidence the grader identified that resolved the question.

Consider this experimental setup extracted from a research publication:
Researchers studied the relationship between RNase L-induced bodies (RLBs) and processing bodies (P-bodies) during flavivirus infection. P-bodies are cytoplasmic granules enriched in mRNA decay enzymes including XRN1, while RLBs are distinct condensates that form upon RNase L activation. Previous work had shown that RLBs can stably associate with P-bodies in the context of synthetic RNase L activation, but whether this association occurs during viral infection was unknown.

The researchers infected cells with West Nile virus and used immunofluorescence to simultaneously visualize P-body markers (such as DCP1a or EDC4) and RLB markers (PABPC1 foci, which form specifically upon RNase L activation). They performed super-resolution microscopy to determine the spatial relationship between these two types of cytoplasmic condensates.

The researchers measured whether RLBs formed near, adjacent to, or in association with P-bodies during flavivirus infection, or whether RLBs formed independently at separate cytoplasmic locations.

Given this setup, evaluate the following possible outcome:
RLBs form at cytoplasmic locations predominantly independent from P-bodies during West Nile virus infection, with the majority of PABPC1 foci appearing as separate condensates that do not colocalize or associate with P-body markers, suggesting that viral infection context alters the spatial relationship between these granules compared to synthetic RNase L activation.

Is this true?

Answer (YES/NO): YES